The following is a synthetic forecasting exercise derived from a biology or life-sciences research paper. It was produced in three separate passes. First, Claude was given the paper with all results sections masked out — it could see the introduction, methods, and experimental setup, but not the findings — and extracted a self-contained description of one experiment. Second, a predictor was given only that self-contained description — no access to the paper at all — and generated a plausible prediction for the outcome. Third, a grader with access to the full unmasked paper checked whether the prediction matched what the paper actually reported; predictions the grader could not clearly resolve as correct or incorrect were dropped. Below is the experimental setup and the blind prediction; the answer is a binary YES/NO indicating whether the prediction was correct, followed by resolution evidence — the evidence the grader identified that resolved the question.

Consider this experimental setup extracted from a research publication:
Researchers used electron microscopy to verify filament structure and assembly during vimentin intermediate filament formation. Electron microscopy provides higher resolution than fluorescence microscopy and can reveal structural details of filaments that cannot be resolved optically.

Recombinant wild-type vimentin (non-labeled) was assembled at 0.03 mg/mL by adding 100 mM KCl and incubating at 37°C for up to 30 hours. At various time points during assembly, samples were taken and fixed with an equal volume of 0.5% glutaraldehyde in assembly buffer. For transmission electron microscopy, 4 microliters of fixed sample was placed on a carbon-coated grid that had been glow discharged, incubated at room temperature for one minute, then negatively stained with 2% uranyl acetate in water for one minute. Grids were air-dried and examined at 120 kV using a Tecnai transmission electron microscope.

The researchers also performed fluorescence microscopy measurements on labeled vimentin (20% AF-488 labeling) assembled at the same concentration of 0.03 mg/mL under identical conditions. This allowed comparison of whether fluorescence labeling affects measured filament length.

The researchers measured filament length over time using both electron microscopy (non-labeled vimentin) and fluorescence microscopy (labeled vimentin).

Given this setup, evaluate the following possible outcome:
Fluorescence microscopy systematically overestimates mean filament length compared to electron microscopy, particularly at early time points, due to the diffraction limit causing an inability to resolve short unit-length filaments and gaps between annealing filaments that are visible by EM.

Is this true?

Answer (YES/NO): NO